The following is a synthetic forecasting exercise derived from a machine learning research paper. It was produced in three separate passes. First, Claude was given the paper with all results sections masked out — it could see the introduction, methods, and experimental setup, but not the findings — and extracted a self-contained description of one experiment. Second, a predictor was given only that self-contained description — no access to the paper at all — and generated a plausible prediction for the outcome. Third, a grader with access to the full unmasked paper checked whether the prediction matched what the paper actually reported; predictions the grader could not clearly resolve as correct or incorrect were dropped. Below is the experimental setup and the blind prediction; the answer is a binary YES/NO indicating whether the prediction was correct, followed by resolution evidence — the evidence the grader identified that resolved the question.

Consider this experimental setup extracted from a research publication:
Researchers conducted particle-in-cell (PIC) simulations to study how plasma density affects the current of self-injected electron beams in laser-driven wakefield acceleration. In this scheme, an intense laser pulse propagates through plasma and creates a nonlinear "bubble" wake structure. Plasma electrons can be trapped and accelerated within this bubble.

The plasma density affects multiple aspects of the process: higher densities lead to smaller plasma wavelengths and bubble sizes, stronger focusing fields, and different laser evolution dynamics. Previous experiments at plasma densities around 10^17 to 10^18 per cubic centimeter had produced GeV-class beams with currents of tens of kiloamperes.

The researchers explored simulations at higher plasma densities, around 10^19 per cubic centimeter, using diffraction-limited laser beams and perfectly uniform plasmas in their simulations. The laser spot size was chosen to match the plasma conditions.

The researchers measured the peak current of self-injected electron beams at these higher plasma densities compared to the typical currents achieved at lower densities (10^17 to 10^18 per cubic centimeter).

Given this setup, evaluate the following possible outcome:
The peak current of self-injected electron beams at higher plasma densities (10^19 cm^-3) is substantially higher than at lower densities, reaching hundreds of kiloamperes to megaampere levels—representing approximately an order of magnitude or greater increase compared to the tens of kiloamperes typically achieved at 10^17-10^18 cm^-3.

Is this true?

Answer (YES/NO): NO